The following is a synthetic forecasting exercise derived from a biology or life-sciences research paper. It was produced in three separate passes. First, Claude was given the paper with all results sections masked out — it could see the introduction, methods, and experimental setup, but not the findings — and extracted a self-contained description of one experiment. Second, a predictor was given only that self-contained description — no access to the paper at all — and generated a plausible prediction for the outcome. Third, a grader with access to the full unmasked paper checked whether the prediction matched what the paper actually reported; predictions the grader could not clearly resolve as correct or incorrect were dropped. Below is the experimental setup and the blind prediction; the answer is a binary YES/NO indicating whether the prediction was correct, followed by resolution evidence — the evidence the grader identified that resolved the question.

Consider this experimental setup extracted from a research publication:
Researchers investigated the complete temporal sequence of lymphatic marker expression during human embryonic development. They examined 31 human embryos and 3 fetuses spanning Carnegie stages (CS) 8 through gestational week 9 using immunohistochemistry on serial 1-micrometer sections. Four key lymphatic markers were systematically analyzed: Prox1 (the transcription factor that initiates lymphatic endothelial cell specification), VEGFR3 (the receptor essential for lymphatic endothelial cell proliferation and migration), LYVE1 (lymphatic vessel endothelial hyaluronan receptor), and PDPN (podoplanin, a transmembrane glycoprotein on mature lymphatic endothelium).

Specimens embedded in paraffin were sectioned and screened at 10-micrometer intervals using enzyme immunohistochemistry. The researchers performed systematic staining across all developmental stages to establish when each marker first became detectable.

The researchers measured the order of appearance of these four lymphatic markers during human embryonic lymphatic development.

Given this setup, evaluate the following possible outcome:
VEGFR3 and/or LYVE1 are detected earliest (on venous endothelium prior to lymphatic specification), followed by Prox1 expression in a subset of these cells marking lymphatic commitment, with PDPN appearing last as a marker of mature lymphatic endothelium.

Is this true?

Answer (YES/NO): NO